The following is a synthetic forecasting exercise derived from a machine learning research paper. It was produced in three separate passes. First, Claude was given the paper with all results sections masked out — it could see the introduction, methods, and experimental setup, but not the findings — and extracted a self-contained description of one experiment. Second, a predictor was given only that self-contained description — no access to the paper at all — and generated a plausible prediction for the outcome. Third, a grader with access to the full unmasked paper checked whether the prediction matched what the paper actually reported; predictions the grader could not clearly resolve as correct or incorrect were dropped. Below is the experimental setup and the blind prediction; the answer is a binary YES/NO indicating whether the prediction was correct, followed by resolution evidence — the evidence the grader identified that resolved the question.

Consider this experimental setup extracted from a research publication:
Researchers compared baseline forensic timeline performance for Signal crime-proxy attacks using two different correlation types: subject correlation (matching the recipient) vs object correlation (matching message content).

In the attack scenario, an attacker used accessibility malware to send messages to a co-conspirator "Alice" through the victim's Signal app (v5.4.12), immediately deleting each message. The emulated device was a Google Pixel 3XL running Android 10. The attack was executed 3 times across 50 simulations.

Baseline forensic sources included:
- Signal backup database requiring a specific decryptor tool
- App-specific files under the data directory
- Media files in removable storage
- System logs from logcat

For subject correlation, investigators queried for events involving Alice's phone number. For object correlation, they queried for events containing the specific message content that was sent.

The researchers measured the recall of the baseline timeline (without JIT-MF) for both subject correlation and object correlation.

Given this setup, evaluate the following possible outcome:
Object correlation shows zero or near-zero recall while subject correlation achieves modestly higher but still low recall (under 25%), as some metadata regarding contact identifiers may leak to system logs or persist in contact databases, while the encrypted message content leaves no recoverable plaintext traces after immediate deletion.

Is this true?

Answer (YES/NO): NO